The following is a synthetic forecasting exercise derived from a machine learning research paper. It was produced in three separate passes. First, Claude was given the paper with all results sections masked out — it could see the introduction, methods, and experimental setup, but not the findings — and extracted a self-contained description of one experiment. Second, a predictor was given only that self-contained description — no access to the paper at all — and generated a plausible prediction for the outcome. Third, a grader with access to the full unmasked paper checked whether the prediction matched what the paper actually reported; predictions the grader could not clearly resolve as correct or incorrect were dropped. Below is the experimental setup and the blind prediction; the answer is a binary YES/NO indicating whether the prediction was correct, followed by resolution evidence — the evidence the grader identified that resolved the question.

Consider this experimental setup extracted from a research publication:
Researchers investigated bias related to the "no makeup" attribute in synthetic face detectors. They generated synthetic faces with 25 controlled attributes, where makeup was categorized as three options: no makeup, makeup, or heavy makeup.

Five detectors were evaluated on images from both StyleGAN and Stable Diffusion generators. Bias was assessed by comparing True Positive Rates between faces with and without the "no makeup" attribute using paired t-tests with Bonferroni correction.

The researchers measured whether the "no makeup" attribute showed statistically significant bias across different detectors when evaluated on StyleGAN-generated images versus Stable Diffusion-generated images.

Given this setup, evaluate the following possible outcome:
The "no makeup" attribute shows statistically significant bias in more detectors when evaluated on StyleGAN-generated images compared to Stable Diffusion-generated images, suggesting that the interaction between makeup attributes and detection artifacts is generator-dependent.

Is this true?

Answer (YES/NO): YES